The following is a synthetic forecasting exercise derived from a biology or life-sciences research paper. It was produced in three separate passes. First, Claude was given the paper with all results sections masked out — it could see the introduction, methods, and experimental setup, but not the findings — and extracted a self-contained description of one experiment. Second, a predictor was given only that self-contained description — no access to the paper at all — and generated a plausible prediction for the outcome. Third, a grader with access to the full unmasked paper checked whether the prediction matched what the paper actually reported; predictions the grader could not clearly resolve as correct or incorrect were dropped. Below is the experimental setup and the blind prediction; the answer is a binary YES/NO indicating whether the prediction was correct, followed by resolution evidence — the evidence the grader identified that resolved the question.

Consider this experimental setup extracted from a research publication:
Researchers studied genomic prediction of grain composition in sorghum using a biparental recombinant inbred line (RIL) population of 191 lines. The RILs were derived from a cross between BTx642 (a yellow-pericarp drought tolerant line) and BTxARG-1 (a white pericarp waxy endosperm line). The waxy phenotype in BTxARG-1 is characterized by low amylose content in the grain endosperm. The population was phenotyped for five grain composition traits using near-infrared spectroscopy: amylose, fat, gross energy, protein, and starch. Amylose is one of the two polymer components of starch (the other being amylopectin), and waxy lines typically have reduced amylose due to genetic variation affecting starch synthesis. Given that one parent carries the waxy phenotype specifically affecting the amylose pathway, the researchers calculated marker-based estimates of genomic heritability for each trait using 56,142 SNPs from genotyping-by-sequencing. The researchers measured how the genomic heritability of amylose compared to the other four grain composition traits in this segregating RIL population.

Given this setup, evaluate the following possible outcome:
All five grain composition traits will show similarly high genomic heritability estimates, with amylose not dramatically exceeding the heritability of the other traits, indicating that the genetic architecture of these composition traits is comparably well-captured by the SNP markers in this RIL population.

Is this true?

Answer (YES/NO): YES